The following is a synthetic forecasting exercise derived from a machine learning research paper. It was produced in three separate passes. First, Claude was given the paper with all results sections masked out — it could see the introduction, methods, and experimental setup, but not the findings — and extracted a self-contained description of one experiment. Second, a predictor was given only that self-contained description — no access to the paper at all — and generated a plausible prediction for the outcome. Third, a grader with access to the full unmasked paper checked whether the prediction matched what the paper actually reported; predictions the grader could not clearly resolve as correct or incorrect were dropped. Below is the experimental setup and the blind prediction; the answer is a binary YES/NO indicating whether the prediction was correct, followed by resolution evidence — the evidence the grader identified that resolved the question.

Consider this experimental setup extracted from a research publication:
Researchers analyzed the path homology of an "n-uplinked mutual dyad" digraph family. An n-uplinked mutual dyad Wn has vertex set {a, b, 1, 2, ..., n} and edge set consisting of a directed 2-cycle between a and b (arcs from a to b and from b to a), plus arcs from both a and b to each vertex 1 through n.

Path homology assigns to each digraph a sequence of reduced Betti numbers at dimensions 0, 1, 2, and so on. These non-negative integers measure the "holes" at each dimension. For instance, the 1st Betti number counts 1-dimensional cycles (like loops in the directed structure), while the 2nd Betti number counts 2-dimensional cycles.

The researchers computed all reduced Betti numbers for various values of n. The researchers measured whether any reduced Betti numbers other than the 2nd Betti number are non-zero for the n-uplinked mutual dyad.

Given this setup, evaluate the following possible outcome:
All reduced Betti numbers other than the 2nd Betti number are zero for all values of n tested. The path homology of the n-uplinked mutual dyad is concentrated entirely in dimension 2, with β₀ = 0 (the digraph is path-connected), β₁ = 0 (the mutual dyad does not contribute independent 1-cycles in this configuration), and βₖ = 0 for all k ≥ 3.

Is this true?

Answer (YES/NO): YES